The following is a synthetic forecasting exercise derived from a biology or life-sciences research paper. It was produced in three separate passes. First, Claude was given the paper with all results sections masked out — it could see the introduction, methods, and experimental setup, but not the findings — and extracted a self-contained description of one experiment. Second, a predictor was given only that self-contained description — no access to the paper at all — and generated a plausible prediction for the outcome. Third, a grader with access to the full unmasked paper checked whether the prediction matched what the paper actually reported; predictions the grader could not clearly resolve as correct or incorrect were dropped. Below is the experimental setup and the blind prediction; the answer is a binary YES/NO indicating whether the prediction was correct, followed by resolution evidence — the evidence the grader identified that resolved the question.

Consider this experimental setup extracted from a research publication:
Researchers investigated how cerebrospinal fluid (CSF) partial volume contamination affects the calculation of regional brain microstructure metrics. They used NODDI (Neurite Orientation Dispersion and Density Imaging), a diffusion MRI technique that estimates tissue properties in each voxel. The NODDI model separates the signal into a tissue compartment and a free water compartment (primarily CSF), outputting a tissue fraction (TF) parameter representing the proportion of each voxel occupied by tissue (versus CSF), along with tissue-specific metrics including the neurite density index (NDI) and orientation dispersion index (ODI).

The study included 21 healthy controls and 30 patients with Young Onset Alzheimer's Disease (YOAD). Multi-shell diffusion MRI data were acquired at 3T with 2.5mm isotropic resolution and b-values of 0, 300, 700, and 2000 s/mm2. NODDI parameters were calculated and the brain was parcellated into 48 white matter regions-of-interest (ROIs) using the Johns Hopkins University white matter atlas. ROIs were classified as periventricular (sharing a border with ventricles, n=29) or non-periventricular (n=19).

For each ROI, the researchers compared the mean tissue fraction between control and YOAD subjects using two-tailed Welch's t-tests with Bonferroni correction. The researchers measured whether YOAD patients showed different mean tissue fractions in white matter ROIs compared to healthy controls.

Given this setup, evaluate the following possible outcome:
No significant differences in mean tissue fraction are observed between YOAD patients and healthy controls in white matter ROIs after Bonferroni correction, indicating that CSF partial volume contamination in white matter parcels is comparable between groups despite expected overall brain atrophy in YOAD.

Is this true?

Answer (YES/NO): NO